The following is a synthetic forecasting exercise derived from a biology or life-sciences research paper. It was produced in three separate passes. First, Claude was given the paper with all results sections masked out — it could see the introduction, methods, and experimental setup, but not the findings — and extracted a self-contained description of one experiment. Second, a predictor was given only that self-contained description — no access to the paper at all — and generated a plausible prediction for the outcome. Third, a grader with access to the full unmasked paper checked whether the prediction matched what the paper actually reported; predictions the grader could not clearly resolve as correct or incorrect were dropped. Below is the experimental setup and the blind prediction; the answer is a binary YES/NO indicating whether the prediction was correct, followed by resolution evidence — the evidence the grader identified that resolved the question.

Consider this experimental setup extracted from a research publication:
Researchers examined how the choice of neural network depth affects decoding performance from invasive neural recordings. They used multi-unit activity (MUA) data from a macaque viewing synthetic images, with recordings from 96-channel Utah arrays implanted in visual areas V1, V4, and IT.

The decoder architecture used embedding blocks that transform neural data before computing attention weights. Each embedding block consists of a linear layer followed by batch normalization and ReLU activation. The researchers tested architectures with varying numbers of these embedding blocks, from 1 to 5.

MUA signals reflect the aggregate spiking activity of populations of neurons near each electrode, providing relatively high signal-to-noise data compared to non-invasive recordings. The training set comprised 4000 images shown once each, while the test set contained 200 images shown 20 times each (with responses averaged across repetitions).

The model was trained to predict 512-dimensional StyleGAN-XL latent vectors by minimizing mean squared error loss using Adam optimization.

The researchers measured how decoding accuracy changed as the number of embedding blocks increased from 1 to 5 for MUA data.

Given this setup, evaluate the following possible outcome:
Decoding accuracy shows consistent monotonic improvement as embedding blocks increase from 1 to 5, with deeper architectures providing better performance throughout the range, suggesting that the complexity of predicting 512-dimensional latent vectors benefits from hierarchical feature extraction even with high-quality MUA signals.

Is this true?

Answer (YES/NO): YES